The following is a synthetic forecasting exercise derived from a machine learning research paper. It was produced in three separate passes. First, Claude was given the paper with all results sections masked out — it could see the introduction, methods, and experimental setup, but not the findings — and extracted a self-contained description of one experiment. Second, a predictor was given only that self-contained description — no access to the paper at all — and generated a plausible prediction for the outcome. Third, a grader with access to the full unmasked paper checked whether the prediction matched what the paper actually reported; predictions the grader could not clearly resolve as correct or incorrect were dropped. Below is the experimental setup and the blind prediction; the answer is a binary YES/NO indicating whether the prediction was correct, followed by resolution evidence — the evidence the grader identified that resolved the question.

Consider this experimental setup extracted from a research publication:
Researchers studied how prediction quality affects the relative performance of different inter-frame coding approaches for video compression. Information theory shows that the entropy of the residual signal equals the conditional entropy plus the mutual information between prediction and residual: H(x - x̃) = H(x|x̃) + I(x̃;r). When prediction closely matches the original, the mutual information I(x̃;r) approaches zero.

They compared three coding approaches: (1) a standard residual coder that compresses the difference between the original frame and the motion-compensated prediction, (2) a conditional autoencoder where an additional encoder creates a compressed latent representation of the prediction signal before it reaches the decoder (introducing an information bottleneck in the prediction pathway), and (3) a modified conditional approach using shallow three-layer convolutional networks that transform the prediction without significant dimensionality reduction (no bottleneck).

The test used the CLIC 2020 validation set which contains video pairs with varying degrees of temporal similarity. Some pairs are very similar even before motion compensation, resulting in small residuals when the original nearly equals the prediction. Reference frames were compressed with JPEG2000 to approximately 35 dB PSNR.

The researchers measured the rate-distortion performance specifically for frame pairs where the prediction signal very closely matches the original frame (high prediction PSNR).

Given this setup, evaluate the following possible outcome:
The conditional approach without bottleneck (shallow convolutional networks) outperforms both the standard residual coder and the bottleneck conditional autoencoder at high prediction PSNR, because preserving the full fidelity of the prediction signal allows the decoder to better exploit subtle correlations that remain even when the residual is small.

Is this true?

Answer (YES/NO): NO